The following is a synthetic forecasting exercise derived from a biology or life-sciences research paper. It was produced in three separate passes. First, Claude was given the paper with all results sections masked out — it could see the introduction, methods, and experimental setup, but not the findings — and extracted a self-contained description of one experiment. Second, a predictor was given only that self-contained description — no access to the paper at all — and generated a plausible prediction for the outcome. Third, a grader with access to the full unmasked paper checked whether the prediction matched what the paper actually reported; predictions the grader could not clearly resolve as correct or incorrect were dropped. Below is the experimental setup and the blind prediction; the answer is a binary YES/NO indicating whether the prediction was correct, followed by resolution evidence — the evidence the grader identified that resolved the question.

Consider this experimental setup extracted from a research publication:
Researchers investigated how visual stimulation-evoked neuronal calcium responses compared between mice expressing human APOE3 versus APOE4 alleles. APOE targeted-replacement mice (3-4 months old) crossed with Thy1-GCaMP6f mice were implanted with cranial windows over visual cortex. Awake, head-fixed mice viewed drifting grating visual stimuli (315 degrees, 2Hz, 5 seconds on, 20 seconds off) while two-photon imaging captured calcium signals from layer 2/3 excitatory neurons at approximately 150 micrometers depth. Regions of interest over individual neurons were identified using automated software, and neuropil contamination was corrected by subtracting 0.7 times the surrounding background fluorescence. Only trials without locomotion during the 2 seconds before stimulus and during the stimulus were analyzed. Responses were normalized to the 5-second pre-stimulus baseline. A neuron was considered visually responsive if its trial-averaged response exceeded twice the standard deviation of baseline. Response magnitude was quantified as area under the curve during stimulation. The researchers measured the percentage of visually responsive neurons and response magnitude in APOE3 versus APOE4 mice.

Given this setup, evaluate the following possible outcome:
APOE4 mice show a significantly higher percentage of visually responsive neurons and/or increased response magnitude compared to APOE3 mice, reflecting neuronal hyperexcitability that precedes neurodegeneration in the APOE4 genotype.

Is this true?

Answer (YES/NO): YES